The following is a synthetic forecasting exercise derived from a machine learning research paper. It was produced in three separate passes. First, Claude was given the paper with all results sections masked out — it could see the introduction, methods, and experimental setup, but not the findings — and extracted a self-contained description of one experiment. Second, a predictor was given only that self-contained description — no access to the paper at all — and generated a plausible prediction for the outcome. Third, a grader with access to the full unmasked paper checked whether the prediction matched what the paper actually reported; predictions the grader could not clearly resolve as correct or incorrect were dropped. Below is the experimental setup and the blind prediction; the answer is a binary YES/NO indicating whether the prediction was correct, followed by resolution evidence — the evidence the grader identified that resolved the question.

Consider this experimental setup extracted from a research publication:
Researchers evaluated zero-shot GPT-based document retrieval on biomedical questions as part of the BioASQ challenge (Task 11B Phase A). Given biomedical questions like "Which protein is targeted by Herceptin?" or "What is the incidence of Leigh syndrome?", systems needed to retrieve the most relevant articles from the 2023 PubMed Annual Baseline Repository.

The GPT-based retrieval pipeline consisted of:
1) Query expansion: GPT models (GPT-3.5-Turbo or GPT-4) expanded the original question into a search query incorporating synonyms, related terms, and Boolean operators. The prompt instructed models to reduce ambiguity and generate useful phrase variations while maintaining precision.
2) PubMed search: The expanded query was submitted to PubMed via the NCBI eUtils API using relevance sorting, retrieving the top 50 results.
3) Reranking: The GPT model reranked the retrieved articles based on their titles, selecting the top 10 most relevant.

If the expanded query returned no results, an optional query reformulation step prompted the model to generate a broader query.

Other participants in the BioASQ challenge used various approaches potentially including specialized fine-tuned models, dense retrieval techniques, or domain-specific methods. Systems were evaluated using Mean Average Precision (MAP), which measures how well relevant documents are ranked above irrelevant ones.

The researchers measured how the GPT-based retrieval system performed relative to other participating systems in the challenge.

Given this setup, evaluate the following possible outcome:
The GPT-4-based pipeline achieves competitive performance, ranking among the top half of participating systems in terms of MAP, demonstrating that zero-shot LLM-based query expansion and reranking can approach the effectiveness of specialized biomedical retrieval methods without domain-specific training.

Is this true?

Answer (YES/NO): NO